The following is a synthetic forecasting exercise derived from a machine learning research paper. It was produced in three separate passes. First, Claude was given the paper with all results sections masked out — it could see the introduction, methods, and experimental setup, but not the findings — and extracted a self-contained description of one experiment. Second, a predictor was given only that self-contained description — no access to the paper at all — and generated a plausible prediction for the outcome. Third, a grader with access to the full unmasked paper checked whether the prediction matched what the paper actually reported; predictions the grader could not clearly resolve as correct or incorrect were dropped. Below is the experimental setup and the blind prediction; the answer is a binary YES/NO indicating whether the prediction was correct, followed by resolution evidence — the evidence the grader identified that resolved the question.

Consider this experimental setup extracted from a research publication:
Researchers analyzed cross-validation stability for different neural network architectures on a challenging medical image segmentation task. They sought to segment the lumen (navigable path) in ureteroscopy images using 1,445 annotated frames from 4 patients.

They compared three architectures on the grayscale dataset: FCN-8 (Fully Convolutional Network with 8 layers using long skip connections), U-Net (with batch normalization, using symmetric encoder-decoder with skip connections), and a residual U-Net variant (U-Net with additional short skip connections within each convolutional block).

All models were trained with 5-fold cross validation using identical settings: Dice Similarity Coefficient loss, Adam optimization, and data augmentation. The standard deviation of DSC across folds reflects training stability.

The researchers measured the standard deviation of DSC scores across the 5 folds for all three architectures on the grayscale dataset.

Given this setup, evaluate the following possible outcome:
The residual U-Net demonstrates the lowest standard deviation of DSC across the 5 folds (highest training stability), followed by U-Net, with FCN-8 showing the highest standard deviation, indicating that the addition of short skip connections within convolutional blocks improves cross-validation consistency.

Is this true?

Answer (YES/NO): NO